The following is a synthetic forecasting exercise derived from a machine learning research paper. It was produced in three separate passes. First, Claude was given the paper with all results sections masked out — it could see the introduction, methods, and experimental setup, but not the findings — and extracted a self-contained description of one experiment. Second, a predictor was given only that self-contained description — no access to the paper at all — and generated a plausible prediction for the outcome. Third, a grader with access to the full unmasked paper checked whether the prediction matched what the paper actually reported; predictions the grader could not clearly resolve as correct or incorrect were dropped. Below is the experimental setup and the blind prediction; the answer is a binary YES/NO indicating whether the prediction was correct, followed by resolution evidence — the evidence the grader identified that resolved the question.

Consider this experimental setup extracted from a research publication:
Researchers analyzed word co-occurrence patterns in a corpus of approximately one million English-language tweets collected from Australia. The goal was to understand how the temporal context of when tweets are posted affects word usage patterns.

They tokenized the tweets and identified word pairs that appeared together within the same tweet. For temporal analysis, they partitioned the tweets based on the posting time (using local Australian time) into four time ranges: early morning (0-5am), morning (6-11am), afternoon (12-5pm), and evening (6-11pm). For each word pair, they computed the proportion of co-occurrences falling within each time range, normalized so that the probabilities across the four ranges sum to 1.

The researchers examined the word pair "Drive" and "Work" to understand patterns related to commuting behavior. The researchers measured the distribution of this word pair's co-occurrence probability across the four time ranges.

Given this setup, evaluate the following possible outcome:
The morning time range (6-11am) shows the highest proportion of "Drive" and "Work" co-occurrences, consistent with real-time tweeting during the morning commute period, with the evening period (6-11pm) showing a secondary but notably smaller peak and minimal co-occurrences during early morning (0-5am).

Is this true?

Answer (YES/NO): NO